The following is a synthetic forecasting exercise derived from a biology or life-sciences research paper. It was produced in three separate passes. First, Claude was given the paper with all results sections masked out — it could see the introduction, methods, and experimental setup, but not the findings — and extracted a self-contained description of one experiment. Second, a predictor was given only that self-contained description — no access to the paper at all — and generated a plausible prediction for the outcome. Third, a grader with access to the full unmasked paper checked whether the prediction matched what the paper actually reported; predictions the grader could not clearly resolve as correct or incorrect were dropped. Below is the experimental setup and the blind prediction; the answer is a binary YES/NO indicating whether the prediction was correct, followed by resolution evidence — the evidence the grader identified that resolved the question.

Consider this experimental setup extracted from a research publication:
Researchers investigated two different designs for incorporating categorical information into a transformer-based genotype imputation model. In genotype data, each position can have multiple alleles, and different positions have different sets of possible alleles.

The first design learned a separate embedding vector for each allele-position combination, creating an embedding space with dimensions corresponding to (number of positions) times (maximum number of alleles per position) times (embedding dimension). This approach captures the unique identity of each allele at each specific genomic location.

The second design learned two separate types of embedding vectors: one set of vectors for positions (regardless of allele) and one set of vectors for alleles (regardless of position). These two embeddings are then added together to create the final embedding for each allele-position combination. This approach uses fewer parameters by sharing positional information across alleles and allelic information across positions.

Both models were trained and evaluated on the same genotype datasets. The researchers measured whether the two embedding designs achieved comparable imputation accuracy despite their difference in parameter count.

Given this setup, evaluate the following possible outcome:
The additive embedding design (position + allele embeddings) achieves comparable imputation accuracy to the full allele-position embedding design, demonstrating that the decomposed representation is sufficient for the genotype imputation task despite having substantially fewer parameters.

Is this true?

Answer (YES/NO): YES